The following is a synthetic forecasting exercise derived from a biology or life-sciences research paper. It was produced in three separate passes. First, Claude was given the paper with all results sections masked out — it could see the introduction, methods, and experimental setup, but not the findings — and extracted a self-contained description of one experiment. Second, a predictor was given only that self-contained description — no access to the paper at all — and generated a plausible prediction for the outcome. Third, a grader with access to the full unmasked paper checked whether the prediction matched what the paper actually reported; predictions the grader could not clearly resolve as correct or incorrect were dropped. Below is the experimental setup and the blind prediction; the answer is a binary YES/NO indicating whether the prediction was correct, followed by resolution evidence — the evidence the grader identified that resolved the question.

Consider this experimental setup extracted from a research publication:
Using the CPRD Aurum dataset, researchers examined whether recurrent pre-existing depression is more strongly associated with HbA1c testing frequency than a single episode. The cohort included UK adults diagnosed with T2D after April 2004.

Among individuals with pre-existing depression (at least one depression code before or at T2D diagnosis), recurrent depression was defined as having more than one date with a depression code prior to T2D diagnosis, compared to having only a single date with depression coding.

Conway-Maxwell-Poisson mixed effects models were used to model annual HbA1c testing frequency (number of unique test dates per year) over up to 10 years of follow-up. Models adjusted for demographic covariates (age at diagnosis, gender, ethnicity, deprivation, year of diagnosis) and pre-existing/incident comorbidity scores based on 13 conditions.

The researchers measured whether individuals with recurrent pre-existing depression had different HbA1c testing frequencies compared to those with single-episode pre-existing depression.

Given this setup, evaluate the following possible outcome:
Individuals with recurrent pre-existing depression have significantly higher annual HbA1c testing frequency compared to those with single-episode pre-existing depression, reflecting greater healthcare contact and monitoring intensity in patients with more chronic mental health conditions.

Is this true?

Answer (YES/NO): NO